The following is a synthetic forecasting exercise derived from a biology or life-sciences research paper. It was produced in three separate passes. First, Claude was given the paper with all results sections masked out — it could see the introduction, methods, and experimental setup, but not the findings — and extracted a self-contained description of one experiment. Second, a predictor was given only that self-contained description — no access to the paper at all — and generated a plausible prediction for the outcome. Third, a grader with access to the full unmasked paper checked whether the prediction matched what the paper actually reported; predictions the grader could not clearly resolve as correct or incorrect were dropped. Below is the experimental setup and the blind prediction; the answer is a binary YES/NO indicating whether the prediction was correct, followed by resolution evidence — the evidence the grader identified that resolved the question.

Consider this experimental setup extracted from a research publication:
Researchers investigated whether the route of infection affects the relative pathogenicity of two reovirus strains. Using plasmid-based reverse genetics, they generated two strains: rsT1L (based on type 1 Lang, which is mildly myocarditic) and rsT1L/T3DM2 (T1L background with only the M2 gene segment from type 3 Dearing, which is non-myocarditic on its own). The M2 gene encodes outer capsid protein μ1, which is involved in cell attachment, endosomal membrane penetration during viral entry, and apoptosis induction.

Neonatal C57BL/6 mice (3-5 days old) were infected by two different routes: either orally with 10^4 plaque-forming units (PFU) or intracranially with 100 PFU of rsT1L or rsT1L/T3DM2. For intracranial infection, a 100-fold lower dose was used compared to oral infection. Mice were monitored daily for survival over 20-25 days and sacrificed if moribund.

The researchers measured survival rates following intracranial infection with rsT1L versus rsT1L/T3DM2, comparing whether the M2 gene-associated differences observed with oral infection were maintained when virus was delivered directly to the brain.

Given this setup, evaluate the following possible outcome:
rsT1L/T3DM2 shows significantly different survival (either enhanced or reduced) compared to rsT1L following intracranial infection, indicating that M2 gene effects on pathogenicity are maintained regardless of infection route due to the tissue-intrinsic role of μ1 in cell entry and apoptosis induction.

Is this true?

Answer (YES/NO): YES